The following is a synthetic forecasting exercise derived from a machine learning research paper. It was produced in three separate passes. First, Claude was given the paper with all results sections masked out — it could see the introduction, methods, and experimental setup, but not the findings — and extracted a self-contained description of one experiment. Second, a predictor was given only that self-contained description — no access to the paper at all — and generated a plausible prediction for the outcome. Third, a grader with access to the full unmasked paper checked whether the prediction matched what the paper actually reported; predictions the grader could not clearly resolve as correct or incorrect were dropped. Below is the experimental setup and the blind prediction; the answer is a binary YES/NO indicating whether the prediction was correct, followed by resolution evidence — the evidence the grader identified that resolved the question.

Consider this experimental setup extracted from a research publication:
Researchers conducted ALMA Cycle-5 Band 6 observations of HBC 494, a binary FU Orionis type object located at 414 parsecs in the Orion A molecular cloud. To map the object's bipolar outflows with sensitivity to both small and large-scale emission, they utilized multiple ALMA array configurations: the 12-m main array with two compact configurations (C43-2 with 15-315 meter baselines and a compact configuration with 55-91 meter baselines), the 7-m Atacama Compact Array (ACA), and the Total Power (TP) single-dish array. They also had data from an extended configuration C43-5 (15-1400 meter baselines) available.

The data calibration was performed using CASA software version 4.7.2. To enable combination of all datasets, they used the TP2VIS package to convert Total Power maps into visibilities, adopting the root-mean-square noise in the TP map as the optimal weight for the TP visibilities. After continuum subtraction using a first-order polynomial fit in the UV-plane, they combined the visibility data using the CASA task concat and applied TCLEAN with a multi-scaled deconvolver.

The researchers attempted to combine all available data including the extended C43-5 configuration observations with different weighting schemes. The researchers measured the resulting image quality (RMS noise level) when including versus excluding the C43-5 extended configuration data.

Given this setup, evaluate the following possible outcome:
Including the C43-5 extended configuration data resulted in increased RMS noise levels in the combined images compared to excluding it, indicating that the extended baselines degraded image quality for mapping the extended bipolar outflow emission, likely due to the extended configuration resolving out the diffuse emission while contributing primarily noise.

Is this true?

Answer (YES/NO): YES